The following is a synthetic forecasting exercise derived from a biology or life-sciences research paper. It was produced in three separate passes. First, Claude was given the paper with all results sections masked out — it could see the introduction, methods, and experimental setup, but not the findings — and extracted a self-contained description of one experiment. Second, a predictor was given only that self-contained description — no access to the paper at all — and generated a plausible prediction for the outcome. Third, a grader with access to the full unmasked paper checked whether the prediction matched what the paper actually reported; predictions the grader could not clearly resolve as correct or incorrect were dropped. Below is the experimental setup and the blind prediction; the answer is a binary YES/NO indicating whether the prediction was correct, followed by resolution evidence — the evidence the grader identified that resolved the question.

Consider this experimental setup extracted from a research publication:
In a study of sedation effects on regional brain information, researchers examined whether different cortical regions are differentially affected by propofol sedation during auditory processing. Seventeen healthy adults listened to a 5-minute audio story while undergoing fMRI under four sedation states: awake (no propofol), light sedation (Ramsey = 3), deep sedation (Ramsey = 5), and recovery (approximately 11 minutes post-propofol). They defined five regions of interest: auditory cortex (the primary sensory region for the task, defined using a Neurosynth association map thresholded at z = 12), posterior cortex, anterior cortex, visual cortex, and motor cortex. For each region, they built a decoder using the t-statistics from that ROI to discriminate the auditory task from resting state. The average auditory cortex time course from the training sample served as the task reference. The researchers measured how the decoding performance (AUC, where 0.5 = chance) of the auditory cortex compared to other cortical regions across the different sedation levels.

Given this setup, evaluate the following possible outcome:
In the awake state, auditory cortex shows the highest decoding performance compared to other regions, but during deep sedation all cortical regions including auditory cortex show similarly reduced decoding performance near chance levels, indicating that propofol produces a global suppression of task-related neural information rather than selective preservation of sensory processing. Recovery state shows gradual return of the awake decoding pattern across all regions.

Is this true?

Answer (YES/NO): NO